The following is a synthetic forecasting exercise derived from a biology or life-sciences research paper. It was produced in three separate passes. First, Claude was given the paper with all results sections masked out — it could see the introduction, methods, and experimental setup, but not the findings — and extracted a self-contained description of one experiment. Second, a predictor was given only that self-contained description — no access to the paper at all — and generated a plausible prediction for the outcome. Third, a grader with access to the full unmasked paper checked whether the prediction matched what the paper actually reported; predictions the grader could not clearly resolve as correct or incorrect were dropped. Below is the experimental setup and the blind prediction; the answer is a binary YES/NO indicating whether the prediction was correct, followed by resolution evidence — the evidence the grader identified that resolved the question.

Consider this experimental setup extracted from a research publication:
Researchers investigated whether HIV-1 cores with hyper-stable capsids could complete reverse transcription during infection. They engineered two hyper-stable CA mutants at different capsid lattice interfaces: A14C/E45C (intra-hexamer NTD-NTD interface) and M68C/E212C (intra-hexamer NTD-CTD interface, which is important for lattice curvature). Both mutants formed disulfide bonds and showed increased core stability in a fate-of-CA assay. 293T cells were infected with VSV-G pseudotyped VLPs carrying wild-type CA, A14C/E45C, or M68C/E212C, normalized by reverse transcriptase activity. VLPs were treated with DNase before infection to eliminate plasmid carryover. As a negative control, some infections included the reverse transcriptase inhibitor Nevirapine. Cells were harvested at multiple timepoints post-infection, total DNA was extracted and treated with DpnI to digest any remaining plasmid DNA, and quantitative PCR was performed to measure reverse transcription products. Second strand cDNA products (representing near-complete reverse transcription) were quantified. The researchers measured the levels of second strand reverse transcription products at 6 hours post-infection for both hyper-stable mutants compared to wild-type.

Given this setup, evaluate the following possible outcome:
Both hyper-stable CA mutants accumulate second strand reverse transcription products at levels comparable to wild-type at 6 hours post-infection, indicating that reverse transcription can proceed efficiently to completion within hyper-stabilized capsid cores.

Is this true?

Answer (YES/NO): NO